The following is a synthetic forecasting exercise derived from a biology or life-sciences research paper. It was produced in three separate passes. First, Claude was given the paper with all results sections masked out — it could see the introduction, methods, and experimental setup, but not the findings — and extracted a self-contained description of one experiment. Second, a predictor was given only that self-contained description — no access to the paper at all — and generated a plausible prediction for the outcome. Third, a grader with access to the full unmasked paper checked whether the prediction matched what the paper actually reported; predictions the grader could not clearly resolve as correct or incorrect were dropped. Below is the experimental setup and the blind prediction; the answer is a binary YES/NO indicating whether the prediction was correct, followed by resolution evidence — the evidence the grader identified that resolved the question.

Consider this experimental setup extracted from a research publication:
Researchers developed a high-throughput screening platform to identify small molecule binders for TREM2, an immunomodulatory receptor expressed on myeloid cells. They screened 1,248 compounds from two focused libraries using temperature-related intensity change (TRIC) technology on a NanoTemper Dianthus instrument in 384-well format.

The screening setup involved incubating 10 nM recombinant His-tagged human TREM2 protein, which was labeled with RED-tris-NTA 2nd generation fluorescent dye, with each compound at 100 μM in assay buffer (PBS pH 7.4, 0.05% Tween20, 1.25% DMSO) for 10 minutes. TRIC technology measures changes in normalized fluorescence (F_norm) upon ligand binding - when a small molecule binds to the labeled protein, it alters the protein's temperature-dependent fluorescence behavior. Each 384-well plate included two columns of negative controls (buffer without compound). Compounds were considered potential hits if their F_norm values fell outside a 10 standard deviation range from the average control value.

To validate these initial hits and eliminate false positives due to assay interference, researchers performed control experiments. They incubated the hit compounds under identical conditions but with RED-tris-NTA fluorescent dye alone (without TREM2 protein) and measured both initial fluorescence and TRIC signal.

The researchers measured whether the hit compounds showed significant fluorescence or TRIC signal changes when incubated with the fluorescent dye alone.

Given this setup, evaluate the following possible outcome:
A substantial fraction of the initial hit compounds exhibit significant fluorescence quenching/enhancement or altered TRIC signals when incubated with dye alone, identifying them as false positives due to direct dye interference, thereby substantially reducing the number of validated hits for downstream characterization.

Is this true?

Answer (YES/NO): YES